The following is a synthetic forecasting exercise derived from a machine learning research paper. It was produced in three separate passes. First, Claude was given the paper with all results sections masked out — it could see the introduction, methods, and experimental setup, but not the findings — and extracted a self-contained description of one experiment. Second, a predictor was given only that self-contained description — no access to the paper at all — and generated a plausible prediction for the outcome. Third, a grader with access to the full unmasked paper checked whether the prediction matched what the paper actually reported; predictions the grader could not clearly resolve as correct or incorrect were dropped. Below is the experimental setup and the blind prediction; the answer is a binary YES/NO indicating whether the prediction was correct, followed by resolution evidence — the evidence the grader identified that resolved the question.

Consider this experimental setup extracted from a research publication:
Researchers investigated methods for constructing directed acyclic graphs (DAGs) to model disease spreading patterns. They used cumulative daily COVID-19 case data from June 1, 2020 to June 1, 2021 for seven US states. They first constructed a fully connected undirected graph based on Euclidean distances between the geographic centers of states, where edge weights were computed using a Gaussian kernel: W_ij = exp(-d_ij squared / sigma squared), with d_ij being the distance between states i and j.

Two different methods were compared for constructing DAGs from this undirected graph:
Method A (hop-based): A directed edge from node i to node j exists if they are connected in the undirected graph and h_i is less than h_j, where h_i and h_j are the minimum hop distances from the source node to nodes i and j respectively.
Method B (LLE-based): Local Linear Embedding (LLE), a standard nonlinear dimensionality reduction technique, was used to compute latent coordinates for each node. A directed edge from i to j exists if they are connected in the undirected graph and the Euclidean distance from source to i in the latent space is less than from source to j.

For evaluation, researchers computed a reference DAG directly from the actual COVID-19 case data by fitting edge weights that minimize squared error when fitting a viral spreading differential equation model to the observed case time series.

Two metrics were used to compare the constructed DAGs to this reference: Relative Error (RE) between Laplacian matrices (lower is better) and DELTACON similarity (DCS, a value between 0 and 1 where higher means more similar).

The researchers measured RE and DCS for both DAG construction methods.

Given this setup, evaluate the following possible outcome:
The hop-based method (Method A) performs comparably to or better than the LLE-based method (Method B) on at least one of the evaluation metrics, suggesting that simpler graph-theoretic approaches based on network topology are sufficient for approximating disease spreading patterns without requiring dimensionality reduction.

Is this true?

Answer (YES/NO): YES